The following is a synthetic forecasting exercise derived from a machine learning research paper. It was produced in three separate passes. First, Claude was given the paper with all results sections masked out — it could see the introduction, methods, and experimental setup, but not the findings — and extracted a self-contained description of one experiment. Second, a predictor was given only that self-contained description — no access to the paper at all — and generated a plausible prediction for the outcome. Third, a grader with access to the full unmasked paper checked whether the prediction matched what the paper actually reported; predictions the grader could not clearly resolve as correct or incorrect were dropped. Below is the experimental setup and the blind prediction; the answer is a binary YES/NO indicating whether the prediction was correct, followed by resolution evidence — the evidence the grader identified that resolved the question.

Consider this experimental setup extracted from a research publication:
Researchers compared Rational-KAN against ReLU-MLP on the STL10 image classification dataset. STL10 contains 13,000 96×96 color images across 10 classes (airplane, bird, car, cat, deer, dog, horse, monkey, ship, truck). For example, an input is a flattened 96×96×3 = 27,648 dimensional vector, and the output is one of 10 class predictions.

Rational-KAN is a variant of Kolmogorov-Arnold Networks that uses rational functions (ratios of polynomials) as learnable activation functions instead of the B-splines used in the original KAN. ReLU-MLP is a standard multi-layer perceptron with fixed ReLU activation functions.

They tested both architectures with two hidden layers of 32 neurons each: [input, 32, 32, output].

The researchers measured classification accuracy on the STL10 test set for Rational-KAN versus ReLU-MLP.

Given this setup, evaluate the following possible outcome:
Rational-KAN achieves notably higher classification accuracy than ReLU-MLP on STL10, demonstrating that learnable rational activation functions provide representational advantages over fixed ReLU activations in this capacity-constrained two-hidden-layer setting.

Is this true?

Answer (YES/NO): YES